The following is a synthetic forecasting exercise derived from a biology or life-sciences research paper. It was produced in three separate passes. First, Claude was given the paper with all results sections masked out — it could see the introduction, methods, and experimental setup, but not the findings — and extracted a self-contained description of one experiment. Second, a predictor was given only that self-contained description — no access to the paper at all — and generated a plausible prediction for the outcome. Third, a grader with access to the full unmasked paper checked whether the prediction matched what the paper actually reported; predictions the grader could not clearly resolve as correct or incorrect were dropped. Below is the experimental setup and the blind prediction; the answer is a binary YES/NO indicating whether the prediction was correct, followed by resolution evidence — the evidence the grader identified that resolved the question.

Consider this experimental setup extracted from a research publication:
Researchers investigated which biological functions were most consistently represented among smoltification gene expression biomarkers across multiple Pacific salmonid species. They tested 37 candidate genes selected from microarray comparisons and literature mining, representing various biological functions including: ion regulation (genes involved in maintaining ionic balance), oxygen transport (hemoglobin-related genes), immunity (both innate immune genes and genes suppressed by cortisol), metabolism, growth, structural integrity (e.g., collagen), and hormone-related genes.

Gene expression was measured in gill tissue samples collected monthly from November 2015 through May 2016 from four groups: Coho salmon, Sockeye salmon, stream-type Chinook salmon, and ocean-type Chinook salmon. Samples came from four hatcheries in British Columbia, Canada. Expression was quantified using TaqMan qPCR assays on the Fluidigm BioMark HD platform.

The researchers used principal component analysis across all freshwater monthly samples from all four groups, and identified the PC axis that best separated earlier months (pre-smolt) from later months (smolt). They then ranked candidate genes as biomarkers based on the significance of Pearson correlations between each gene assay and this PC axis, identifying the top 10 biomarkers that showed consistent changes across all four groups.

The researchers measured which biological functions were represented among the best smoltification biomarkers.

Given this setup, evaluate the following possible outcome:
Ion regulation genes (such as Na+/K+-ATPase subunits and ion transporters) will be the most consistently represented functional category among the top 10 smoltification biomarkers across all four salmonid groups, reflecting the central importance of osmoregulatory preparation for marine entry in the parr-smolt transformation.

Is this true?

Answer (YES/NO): YES